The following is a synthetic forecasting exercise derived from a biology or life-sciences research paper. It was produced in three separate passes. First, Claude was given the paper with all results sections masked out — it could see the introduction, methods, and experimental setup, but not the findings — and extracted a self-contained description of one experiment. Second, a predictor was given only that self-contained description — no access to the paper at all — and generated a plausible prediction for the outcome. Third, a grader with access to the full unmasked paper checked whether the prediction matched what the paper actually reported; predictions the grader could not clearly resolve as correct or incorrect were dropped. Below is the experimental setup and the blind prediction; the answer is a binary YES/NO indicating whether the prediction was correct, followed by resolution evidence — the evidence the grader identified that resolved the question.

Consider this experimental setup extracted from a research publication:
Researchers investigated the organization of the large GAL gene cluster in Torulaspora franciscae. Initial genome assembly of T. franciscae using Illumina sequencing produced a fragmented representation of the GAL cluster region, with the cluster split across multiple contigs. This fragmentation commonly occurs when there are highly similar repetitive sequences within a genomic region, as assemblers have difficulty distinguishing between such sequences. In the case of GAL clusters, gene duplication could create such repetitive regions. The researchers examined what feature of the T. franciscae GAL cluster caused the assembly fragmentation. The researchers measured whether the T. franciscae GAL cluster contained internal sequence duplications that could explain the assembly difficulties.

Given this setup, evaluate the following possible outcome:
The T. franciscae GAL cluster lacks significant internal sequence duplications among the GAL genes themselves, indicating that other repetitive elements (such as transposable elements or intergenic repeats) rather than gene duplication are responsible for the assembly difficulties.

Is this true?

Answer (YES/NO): NO